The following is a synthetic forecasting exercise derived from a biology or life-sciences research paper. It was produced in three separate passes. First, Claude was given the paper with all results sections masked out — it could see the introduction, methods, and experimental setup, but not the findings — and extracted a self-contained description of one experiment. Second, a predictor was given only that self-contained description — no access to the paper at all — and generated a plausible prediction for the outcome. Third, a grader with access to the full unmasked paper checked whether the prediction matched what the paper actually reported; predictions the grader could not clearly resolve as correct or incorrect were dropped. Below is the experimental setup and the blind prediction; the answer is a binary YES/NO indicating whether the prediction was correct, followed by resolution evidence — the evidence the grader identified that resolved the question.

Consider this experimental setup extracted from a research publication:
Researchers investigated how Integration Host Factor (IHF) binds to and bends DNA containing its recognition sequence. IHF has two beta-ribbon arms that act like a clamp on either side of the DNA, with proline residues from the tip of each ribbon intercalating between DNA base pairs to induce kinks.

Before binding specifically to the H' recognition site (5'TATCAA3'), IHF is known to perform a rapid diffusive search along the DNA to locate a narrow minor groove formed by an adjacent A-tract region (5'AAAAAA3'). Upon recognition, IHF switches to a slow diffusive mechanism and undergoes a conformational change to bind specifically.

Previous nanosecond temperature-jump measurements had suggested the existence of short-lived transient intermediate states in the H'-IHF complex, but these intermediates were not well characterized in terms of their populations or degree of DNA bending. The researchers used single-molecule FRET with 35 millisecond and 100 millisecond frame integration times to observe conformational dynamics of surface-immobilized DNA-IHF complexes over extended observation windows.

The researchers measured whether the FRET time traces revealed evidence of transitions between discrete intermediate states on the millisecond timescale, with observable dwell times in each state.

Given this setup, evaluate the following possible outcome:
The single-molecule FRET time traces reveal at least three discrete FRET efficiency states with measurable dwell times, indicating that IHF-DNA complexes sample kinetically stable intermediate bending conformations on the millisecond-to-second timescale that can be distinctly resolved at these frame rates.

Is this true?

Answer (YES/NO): YES